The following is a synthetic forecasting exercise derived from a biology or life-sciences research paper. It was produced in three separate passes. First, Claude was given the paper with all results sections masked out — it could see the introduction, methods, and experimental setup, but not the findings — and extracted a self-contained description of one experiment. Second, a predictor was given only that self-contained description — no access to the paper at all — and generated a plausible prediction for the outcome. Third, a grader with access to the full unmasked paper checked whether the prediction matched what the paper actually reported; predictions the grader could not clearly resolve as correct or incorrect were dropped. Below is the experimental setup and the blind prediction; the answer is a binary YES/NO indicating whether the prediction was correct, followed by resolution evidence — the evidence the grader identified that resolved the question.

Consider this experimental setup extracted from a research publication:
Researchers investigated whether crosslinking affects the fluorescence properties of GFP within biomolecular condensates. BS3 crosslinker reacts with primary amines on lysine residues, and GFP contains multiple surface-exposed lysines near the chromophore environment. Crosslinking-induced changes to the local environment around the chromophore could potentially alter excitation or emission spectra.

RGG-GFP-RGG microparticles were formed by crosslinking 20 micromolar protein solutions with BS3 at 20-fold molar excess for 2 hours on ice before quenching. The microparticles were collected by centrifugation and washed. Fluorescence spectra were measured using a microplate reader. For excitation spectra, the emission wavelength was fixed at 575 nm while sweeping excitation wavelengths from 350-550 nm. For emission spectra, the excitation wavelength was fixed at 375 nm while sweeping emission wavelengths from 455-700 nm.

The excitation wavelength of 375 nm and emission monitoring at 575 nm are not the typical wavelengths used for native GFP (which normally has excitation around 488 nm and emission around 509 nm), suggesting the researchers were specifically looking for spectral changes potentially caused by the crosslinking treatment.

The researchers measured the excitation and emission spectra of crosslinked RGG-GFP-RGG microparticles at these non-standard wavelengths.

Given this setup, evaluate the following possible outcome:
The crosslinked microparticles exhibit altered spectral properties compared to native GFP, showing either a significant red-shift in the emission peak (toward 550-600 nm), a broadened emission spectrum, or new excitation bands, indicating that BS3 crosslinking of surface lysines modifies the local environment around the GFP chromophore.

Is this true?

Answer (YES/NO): NO